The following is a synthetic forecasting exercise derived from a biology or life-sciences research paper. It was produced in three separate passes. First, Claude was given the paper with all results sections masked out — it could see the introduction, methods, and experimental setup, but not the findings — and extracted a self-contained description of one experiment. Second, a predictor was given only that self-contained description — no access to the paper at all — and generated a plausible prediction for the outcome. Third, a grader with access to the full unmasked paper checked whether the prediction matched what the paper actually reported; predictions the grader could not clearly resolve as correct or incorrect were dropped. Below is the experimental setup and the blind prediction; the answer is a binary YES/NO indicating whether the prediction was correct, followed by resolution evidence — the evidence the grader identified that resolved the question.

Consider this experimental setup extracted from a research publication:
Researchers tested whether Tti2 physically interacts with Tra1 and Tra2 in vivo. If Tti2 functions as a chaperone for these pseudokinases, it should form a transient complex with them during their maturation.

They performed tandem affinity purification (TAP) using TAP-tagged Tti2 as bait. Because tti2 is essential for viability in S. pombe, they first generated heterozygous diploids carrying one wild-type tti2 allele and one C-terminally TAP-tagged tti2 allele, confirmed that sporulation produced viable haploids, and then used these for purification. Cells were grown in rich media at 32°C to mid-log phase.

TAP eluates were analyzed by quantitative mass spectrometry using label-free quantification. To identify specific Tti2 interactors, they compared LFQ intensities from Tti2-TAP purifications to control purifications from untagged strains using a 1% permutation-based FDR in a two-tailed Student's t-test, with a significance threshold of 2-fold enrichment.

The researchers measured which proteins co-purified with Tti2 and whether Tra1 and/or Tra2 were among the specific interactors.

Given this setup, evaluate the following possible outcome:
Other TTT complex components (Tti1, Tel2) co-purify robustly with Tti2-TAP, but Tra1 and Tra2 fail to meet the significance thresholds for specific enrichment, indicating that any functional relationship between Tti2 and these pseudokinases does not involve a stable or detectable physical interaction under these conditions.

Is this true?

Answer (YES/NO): NO